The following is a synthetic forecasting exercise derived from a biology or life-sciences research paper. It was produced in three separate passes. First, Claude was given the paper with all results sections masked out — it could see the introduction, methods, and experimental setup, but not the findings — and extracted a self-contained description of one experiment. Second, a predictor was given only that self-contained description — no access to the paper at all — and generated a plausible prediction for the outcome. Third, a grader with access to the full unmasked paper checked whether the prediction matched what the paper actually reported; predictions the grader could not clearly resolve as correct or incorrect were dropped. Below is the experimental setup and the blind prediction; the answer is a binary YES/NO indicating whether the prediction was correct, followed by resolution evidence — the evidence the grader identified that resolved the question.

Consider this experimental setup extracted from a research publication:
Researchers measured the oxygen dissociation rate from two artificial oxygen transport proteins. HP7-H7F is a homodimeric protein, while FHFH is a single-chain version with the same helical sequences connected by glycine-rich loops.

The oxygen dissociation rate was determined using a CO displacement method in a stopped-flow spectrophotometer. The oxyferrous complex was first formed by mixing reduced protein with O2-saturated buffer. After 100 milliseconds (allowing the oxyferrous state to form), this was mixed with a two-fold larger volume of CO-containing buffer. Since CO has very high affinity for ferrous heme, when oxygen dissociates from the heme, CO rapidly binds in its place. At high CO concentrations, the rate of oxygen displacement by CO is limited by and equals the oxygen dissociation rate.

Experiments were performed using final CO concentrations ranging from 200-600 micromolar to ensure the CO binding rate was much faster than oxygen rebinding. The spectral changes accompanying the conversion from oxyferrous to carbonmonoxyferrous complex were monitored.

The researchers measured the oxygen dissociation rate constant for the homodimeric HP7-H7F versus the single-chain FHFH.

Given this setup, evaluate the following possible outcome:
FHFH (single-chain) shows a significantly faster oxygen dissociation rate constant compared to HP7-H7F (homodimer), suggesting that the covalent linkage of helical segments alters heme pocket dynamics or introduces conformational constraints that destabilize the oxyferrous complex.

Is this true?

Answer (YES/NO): NO